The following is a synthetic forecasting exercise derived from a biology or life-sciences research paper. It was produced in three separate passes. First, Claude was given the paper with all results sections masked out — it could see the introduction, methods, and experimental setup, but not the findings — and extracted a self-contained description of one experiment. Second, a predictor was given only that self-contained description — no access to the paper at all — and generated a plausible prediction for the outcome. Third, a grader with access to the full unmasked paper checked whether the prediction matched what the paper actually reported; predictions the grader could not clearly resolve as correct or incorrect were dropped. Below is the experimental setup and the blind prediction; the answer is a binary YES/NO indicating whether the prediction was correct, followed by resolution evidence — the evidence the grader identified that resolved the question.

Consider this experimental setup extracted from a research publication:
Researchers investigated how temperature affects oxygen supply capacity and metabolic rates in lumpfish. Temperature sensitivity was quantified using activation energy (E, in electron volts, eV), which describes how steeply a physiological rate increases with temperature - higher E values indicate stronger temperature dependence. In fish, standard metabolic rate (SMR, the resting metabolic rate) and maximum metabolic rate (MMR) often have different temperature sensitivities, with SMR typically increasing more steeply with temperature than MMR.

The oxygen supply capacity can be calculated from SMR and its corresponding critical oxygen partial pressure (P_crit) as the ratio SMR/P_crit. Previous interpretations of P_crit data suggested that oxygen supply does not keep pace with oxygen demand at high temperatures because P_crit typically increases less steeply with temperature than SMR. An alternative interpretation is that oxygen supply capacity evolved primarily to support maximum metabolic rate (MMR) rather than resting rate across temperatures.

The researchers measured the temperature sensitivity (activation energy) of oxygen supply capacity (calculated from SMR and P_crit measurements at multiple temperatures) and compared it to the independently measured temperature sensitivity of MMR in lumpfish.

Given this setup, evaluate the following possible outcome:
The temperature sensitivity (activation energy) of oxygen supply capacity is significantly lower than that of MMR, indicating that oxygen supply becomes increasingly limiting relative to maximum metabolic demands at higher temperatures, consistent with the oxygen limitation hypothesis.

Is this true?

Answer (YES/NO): NO